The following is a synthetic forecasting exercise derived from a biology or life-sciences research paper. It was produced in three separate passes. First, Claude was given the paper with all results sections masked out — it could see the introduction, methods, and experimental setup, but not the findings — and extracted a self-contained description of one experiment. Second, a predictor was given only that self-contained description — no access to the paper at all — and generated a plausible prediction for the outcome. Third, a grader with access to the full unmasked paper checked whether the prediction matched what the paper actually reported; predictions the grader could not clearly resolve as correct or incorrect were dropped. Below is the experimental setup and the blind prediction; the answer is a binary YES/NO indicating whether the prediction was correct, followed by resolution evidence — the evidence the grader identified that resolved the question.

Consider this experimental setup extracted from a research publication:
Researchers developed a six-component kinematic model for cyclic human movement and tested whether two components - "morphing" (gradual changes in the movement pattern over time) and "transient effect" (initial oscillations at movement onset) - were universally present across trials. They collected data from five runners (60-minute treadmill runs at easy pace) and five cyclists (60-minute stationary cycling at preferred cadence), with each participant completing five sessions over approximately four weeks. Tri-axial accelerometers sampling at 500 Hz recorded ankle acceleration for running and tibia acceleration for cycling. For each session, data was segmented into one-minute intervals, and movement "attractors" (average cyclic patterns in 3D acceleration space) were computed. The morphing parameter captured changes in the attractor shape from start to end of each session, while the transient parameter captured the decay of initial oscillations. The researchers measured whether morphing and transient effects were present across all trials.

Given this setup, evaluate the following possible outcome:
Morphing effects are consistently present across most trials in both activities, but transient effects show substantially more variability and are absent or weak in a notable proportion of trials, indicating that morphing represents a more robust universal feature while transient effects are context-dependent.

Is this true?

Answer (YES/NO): YES